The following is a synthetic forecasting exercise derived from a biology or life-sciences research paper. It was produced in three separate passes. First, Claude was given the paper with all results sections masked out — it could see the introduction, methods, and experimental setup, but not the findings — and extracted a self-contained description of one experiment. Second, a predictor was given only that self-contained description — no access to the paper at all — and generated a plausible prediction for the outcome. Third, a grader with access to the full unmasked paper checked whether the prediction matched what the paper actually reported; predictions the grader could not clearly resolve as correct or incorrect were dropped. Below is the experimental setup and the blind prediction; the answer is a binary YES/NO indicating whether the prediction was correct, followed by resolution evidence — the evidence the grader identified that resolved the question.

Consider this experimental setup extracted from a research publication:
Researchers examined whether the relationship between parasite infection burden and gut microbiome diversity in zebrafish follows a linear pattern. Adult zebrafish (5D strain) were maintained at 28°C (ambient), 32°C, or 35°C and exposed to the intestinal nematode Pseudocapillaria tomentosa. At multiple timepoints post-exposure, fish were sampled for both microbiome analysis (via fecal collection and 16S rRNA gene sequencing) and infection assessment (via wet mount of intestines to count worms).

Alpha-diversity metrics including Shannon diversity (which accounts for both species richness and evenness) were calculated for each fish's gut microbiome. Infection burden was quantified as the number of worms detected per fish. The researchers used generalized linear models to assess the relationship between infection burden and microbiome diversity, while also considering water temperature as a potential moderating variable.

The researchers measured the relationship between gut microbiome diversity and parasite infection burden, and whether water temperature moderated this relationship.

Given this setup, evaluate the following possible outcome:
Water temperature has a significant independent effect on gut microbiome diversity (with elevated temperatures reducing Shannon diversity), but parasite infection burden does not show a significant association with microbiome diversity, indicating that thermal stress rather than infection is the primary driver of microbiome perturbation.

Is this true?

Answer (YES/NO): NO